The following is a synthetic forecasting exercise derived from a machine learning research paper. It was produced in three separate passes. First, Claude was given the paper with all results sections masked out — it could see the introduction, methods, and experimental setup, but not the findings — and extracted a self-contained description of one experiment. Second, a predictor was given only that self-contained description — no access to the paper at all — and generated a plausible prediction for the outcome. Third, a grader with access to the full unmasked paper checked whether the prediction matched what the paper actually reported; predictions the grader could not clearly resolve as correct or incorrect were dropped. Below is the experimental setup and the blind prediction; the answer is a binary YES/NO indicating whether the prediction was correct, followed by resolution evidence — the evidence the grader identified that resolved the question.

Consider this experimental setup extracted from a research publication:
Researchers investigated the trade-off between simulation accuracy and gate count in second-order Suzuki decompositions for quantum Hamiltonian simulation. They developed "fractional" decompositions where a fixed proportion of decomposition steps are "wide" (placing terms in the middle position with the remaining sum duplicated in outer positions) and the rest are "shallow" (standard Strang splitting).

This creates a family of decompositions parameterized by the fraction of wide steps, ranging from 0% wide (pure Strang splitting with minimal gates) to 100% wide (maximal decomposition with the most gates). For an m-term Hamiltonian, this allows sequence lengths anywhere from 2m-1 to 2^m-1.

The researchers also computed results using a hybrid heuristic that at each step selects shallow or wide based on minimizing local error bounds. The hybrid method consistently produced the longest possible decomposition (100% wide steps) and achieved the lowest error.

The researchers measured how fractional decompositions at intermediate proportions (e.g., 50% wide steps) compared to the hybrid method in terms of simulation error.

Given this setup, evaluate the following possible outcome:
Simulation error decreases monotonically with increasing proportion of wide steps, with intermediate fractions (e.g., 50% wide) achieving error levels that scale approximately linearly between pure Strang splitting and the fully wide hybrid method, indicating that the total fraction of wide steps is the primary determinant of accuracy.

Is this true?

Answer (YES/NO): NO